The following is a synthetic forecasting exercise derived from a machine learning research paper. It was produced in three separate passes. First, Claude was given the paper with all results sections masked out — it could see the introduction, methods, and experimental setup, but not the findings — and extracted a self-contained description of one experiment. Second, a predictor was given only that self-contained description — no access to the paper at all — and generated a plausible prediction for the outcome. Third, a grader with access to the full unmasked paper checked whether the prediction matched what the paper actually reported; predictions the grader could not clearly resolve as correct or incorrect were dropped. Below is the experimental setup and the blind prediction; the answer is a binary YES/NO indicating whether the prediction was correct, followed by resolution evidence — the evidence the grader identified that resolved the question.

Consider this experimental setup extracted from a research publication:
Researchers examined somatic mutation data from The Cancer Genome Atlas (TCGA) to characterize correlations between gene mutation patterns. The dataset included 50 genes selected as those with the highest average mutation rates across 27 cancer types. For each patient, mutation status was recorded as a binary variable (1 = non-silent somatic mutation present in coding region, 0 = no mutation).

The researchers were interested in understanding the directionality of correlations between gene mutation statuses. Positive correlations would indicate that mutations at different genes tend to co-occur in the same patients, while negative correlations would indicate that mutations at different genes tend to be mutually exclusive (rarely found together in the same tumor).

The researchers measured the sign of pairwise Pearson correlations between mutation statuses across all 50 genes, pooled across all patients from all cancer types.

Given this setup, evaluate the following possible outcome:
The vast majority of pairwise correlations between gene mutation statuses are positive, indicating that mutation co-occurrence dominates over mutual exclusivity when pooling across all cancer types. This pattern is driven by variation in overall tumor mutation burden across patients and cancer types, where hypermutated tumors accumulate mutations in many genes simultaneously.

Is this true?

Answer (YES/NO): YES